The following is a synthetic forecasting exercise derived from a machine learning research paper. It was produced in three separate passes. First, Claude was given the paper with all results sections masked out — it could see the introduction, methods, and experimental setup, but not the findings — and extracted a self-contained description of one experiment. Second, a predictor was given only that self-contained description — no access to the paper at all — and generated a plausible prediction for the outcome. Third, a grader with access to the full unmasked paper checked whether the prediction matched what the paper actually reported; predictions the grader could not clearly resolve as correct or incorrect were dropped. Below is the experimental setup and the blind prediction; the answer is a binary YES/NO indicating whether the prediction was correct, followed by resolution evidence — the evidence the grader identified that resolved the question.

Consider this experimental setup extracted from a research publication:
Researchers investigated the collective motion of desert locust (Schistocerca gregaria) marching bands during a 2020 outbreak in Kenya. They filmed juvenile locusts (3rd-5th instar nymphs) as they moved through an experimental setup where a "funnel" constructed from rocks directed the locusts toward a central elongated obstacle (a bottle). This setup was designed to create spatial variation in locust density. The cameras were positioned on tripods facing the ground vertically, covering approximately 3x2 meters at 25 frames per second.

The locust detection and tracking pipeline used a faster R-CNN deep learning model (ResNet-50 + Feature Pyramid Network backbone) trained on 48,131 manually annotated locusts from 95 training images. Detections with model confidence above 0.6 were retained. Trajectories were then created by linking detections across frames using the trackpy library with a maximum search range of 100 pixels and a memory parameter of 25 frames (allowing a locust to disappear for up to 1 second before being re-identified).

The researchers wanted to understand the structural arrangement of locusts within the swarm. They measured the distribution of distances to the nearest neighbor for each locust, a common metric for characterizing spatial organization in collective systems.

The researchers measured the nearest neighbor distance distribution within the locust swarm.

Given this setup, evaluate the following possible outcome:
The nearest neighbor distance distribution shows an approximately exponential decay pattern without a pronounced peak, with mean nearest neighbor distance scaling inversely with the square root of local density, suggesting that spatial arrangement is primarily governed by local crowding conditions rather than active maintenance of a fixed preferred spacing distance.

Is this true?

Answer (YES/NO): NO